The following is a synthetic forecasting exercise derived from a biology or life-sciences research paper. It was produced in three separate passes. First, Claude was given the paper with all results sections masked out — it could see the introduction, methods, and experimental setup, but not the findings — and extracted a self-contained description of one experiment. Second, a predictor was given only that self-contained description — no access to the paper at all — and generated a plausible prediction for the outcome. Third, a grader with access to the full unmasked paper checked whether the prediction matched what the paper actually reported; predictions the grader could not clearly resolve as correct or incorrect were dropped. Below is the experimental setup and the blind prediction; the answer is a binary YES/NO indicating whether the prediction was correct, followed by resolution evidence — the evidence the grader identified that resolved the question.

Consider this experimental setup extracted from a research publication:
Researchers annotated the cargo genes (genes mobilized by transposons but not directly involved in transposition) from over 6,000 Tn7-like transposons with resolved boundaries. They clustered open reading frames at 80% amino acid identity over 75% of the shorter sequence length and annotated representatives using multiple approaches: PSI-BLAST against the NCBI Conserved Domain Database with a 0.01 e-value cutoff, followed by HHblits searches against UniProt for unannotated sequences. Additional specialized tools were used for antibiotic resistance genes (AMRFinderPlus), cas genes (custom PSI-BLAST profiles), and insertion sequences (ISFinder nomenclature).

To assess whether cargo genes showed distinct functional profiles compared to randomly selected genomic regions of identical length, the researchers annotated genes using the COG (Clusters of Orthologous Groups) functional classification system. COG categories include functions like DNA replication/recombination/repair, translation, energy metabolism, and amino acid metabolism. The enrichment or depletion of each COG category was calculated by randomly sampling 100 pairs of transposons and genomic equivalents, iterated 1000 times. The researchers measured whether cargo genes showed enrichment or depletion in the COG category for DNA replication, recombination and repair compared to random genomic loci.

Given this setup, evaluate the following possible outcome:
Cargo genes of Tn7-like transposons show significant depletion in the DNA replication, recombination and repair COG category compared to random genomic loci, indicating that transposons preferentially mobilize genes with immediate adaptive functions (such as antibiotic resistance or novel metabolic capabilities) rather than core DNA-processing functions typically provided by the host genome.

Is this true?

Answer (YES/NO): NO